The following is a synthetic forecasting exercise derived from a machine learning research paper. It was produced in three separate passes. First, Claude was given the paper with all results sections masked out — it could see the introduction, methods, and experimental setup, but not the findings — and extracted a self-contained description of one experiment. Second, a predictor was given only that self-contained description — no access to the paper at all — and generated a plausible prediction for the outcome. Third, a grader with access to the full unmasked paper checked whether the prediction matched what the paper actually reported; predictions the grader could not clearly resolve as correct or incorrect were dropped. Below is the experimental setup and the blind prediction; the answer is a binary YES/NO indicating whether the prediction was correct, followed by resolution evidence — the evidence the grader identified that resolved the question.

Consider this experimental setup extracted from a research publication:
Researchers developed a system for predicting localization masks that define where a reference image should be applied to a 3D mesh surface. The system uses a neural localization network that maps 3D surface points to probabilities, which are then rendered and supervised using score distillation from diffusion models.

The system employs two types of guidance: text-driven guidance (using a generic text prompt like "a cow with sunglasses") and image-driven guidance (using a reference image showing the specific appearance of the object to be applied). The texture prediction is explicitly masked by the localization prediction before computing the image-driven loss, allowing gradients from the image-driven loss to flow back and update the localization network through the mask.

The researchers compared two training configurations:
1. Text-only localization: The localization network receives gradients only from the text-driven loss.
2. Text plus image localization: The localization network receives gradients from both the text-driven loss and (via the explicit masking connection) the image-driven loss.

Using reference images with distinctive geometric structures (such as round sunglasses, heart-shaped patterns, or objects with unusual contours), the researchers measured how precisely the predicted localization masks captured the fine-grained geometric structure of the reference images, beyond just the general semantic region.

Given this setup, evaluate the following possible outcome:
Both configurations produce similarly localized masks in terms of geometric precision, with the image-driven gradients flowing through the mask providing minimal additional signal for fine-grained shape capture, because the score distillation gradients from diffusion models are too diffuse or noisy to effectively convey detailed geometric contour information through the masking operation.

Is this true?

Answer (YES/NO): NO